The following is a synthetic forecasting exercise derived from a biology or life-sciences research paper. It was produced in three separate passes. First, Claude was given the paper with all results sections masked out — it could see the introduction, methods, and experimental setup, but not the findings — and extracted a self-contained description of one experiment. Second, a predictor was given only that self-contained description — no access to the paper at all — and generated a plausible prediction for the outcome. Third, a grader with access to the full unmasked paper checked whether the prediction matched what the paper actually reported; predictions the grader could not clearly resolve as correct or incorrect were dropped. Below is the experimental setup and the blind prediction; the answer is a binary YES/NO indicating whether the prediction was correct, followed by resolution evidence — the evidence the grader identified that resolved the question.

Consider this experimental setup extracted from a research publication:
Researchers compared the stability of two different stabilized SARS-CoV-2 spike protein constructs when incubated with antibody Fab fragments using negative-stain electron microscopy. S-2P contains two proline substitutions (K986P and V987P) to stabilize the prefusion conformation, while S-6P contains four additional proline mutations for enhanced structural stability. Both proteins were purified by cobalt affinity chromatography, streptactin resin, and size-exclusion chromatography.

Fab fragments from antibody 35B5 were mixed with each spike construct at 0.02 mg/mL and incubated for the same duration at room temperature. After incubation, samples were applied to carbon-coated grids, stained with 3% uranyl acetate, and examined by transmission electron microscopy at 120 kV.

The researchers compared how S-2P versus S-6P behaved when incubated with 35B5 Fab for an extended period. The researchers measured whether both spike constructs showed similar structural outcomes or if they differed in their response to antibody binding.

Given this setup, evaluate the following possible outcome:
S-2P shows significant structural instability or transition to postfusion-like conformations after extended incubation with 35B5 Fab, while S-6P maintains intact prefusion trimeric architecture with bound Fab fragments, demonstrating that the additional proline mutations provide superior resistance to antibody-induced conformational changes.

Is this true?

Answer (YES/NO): NO